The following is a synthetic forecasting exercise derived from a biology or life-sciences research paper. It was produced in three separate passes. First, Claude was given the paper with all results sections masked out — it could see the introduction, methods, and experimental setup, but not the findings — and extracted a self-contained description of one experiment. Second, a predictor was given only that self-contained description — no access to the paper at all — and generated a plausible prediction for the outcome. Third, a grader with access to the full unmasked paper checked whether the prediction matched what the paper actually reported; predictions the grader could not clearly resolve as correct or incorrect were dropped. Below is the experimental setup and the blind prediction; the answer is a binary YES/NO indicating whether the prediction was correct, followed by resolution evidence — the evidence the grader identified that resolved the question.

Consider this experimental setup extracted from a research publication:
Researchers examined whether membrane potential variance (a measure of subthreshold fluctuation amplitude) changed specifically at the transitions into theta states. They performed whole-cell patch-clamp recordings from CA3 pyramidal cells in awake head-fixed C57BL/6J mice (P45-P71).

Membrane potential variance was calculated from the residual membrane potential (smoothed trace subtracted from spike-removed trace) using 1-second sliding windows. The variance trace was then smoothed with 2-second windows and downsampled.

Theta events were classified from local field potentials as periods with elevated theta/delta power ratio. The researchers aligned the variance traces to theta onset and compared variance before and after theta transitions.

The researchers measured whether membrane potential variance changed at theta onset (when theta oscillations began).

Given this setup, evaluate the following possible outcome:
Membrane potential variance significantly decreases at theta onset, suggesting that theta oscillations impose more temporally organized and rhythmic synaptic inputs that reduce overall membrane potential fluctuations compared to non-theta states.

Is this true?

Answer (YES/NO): YES